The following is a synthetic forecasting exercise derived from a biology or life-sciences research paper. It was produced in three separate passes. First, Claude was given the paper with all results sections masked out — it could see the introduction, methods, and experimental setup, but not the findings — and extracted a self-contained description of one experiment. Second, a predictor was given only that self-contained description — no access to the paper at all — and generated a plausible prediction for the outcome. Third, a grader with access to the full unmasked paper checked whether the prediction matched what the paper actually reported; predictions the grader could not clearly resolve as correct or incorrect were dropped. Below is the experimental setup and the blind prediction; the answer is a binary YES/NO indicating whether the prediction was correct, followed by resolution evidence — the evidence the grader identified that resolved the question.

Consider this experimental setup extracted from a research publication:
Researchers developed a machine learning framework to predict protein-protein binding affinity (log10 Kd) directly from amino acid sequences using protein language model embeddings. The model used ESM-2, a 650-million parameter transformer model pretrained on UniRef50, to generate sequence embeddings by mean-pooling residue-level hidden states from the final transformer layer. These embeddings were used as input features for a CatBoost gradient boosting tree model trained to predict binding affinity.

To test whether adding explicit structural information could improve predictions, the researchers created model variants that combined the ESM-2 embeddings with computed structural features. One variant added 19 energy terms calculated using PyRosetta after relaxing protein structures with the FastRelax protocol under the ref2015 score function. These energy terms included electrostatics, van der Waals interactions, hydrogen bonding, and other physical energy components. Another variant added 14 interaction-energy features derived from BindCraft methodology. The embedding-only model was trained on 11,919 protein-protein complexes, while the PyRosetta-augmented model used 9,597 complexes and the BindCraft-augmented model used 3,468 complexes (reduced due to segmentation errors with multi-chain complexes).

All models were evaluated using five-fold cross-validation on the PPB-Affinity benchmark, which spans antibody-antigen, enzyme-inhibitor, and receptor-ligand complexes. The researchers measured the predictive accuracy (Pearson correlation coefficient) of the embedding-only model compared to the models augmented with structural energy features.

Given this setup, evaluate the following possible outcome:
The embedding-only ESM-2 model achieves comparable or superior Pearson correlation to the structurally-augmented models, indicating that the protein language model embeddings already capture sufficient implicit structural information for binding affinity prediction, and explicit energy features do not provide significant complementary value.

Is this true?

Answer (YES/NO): YES